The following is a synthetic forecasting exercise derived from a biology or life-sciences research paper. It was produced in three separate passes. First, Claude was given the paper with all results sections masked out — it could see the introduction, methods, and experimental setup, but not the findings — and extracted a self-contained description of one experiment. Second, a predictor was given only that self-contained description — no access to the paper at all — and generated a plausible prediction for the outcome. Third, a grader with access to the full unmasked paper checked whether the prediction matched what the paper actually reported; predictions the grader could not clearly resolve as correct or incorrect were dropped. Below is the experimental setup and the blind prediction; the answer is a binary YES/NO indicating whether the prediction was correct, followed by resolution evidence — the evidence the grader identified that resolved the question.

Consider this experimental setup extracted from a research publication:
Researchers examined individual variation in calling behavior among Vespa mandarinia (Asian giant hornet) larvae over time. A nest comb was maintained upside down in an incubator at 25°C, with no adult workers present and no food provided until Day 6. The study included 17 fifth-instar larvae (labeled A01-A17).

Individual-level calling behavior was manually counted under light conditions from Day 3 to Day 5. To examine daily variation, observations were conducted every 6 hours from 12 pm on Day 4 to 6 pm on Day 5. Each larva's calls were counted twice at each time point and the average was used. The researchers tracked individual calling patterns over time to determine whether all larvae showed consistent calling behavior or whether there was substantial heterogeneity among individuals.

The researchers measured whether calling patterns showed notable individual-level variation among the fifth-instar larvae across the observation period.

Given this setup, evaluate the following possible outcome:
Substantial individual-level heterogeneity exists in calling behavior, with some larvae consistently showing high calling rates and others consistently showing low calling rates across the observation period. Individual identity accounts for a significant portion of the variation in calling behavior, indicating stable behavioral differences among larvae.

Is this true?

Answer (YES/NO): YES